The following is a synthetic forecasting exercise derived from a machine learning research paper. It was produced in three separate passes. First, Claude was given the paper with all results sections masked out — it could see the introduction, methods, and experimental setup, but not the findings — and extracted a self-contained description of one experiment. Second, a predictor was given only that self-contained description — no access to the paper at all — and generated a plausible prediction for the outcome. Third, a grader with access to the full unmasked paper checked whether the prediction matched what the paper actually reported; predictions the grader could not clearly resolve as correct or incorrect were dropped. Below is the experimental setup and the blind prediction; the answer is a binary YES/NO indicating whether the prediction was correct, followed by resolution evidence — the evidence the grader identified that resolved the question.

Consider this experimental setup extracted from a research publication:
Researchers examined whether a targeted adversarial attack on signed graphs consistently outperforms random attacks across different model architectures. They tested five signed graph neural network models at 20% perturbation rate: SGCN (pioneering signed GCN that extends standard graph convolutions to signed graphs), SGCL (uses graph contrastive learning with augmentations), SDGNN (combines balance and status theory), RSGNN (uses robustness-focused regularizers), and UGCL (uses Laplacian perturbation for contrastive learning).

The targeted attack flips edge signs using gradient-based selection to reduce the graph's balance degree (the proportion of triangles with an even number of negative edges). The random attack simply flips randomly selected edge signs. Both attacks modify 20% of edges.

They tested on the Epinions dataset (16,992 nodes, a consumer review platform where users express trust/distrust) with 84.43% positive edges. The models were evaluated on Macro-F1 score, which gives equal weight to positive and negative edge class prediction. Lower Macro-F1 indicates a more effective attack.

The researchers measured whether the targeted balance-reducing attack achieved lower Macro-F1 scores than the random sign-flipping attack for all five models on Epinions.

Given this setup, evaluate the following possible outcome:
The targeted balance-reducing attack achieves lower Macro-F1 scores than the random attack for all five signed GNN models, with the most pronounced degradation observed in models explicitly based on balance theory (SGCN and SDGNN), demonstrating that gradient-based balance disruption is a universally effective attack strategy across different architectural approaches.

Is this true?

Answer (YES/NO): NO